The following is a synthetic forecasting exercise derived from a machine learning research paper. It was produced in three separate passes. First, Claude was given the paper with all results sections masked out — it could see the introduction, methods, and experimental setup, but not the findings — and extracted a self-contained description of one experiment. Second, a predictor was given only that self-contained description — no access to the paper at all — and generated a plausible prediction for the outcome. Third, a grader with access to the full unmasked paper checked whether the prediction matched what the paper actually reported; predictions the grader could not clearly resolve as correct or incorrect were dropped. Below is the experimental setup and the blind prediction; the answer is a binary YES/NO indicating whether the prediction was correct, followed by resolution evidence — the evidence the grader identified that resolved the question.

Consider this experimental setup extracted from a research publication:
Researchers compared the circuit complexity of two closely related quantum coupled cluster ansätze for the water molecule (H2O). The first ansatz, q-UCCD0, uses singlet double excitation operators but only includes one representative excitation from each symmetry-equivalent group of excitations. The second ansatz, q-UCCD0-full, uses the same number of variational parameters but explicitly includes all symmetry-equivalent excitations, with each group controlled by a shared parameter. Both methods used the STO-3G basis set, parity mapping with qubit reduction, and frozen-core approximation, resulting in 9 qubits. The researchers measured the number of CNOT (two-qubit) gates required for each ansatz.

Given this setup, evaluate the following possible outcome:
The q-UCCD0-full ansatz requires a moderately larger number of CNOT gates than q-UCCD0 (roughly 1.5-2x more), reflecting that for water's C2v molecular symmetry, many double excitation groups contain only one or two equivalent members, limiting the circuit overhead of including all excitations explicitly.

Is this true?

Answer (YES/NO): YES